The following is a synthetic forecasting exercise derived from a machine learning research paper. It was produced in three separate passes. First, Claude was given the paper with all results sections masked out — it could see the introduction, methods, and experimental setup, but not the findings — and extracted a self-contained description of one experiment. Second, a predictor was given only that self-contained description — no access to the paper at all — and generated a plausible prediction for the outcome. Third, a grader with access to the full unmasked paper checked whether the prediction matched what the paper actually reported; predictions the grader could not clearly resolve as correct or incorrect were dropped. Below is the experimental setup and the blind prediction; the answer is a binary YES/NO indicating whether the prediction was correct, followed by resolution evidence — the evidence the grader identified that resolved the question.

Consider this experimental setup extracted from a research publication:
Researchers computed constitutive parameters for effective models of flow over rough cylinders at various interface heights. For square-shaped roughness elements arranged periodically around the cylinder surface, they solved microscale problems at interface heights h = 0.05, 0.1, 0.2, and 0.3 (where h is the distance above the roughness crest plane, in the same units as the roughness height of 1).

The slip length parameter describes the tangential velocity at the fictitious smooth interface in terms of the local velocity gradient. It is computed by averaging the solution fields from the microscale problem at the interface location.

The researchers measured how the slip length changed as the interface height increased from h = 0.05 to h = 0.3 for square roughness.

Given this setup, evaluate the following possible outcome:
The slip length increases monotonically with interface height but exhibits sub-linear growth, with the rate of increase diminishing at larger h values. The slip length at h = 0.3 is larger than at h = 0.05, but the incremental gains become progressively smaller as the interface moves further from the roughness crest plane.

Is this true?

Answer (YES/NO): NO